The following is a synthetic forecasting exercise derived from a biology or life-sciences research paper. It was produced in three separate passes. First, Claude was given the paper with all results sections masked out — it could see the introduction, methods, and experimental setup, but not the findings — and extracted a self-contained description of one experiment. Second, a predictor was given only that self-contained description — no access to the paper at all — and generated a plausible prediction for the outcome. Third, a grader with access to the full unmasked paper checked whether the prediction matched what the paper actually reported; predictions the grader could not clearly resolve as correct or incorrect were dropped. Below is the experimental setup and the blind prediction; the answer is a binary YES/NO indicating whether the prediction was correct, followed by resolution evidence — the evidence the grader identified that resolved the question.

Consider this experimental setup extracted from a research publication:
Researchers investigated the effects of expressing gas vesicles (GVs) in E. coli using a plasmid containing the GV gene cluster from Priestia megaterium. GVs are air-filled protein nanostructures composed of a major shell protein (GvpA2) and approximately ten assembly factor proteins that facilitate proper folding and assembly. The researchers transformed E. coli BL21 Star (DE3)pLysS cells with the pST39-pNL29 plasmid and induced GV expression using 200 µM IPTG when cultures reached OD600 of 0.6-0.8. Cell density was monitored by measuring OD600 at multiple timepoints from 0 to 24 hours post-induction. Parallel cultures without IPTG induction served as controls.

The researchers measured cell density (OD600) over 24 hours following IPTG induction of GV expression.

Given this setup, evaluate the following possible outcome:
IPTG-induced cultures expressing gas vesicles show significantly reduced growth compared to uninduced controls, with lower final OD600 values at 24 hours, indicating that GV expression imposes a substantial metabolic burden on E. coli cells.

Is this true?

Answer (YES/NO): YES